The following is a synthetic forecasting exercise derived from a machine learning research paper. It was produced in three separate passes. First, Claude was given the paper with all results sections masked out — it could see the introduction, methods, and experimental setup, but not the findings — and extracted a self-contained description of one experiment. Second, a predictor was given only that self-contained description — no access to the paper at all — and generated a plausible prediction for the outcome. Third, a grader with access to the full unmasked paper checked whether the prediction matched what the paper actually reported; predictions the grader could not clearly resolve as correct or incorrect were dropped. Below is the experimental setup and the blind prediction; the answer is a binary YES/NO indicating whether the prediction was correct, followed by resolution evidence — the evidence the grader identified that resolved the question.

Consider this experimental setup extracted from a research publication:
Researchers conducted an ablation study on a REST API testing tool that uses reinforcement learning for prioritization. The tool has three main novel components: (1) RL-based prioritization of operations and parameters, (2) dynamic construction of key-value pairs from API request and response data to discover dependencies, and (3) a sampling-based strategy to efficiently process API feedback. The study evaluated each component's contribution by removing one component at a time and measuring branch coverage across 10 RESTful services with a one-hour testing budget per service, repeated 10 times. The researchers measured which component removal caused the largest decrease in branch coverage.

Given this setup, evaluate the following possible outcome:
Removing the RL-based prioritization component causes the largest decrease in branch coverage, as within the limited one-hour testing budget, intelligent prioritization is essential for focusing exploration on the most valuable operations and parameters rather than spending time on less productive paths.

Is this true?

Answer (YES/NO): YES